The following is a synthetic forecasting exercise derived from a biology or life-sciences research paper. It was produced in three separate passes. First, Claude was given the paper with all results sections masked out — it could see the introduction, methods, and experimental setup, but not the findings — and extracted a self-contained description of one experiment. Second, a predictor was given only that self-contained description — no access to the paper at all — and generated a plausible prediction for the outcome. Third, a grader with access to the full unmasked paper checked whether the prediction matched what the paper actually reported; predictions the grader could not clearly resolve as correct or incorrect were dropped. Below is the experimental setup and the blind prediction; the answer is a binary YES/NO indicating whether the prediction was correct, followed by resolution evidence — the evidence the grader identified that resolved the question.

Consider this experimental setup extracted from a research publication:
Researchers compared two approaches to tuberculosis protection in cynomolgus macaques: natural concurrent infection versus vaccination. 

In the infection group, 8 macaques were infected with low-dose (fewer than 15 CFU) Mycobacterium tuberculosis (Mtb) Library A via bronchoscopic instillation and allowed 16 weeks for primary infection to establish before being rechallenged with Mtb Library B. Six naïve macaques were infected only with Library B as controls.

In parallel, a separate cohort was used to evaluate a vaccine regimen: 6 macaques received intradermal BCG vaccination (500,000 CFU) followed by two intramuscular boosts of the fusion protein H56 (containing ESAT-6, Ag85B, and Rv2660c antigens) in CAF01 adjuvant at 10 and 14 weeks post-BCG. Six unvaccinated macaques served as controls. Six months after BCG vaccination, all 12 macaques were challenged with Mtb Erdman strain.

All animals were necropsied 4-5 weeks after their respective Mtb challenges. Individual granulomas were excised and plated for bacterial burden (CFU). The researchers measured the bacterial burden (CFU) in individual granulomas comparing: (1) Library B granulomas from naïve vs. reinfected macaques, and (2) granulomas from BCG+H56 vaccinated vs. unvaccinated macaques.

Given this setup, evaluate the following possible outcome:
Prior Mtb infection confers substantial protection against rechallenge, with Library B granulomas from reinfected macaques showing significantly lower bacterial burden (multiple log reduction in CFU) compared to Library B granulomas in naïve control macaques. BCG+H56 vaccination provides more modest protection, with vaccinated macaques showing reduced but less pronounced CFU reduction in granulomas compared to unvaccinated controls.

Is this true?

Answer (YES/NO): NO